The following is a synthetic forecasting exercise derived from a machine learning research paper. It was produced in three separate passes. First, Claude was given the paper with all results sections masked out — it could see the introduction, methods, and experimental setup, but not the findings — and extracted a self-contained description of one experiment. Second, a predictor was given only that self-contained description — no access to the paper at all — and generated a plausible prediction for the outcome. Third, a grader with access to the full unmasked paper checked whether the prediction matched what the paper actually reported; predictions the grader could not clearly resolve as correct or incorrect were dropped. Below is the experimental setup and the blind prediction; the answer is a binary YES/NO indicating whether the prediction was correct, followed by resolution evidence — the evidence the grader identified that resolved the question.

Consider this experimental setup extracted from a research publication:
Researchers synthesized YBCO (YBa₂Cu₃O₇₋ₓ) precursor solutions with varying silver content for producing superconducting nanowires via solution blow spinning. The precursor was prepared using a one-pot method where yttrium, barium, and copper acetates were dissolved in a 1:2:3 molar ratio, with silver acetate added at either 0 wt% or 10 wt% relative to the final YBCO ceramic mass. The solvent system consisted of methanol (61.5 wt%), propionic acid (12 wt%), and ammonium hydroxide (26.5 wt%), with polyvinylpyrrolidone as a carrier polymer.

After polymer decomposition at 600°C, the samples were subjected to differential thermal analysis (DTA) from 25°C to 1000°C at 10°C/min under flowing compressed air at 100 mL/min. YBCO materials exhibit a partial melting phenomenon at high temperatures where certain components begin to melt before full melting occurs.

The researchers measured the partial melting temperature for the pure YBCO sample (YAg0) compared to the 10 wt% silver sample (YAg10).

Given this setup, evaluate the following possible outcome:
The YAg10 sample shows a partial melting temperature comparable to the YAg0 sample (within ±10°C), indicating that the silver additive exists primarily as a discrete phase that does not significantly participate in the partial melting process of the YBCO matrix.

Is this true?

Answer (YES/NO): NO